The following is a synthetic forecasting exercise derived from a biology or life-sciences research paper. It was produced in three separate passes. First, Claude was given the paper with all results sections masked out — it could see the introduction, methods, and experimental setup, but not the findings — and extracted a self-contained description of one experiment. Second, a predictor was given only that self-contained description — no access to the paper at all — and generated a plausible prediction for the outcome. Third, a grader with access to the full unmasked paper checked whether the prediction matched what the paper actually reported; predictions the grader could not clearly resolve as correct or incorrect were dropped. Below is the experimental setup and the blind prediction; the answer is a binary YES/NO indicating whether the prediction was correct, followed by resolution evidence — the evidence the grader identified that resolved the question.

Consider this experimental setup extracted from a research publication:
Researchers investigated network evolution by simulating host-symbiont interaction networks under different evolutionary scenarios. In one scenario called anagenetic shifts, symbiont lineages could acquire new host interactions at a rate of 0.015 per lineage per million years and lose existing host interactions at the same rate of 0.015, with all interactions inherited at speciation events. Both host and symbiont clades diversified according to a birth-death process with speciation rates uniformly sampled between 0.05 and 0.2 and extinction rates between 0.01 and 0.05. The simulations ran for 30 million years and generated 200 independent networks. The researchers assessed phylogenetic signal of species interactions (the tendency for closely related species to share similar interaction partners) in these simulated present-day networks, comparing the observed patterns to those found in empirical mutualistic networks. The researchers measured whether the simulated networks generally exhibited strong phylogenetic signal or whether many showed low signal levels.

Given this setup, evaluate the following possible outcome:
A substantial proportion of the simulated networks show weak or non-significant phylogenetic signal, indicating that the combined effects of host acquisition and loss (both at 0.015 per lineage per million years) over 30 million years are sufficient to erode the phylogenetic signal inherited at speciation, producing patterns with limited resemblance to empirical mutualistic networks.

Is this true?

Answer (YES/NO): NO